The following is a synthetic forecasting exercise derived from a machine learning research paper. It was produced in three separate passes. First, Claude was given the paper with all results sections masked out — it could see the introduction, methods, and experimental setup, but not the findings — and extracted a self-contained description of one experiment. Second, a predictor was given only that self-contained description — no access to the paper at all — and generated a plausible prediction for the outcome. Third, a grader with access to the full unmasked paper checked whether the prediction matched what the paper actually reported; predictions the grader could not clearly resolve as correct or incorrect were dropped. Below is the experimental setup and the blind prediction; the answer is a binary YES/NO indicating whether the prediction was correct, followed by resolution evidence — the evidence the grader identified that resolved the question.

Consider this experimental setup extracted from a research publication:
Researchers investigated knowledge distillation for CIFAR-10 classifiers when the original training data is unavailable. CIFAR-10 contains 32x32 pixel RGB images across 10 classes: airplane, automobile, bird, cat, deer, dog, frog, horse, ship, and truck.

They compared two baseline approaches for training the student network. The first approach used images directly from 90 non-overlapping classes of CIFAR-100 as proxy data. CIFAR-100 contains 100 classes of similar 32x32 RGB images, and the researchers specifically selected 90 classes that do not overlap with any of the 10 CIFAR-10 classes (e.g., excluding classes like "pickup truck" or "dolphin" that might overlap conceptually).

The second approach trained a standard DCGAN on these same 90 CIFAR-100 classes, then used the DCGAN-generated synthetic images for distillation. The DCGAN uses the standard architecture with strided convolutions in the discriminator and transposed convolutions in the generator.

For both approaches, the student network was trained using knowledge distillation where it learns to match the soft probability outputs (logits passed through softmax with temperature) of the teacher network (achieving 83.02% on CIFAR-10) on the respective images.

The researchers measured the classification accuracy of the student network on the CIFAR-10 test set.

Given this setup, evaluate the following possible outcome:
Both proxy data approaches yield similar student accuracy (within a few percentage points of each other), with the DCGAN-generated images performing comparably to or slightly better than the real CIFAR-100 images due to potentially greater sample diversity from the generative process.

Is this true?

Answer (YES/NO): NO